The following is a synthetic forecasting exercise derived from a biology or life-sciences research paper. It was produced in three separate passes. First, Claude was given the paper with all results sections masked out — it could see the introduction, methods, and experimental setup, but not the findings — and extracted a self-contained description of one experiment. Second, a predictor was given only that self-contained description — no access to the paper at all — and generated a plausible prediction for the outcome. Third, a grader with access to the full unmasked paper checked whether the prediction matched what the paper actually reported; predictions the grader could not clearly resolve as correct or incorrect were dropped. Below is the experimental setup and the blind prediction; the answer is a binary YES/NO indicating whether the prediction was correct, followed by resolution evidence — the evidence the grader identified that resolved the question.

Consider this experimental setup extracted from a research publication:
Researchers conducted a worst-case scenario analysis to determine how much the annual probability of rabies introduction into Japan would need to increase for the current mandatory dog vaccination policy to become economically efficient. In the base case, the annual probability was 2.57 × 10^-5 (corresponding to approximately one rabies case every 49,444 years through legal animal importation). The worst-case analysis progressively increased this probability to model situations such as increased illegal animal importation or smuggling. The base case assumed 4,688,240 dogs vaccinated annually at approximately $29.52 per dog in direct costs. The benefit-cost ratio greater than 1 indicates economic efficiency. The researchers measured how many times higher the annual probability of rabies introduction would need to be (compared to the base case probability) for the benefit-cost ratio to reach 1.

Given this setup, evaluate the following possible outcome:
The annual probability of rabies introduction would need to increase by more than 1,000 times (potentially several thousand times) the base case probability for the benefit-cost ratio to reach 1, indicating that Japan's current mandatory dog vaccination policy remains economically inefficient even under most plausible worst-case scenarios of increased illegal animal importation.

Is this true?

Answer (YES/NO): YES